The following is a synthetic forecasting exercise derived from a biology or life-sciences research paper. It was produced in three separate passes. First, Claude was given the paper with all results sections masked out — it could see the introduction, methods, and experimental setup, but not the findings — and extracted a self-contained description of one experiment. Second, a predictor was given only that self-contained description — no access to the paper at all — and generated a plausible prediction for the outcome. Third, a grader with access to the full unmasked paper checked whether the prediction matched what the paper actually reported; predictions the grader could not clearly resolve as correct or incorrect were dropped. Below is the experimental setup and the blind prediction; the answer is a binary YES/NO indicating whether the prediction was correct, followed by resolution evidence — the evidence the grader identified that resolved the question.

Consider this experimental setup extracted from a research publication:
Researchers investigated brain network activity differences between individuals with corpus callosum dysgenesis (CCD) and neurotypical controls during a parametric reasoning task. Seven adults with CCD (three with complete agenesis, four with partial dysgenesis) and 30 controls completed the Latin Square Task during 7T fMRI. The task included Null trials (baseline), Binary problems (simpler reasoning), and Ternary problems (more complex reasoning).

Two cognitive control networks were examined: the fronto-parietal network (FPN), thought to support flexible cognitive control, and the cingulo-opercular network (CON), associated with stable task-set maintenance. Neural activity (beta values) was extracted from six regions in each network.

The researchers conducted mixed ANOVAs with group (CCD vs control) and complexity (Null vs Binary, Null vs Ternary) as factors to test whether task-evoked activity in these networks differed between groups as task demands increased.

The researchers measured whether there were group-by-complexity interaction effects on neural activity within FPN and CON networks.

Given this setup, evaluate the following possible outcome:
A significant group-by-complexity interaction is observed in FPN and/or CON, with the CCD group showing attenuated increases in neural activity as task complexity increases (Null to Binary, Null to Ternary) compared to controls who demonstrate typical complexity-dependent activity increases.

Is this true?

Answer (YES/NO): YES